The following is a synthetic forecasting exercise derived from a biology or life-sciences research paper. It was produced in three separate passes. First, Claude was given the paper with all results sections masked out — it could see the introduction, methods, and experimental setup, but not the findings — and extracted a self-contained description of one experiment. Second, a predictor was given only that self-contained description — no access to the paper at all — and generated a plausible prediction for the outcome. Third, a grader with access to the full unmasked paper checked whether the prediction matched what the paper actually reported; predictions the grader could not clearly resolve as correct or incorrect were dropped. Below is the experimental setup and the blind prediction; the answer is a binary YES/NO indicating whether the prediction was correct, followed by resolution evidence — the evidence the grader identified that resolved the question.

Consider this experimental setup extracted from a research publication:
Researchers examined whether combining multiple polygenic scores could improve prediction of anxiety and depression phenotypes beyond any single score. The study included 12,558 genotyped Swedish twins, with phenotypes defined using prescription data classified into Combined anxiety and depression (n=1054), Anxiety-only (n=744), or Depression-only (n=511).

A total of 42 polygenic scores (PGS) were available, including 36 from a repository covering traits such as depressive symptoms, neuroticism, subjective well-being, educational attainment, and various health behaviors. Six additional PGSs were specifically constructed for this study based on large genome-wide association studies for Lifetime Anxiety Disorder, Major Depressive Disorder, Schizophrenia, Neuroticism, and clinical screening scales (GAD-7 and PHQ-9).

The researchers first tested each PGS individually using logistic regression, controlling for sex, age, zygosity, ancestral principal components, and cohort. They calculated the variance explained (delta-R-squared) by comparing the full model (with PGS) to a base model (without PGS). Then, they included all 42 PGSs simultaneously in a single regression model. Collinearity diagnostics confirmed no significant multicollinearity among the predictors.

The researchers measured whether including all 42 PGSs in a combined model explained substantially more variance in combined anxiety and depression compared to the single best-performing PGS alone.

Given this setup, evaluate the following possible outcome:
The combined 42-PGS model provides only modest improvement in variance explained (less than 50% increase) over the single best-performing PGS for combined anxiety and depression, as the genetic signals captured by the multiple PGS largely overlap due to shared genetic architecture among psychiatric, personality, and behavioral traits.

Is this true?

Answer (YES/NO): NO